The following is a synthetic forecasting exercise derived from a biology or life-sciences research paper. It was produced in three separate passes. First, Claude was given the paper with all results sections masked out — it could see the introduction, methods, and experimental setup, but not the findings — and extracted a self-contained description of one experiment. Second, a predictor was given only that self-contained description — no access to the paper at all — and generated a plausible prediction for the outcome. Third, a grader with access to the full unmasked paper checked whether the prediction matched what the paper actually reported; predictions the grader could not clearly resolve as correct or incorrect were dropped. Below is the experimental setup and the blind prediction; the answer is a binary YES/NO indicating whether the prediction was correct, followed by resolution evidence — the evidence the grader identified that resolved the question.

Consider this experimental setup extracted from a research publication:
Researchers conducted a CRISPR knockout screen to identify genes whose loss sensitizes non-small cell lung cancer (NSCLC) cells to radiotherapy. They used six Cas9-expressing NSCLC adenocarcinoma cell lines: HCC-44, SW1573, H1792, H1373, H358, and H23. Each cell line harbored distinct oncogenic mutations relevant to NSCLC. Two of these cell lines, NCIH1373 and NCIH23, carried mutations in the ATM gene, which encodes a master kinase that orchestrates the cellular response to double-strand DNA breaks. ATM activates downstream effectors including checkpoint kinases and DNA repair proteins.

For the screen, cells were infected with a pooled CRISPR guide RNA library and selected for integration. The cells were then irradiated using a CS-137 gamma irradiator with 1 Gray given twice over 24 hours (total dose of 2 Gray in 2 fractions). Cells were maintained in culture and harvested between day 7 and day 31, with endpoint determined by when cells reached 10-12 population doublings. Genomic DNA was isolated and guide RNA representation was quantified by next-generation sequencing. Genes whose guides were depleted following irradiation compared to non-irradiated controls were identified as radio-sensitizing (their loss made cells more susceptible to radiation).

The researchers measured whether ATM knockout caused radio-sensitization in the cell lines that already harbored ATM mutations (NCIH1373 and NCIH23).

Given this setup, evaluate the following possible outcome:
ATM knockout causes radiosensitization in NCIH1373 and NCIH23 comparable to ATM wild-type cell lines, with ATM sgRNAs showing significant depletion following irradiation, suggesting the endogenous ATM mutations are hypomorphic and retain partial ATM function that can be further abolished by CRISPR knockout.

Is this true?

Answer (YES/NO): YES